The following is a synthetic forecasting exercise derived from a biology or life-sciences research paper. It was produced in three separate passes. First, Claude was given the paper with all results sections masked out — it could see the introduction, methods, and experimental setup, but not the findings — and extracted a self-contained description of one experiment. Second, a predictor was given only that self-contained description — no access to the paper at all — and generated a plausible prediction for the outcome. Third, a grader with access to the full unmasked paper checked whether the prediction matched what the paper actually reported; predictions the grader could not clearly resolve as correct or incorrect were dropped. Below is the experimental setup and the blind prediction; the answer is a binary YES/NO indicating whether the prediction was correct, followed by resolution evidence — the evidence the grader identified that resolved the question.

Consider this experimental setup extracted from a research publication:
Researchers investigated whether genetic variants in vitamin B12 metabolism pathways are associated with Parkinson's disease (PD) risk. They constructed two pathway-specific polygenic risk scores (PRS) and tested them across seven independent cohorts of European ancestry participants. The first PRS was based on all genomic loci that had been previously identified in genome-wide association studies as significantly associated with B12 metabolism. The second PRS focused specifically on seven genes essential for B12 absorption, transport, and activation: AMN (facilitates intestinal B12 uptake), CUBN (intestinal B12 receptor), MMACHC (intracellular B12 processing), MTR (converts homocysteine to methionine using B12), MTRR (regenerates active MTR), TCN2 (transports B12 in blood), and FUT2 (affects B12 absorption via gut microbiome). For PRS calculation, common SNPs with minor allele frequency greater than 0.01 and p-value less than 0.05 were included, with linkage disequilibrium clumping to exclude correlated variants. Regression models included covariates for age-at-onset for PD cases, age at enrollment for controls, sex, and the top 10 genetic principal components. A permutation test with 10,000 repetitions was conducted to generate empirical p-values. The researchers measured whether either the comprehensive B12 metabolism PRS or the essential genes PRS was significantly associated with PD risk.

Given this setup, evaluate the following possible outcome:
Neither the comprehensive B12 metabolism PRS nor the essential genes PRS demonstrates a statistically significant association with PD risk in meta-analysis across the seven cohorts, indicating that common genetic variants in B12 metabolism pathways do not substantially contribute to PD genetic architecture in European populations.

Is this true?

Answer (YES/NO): YES